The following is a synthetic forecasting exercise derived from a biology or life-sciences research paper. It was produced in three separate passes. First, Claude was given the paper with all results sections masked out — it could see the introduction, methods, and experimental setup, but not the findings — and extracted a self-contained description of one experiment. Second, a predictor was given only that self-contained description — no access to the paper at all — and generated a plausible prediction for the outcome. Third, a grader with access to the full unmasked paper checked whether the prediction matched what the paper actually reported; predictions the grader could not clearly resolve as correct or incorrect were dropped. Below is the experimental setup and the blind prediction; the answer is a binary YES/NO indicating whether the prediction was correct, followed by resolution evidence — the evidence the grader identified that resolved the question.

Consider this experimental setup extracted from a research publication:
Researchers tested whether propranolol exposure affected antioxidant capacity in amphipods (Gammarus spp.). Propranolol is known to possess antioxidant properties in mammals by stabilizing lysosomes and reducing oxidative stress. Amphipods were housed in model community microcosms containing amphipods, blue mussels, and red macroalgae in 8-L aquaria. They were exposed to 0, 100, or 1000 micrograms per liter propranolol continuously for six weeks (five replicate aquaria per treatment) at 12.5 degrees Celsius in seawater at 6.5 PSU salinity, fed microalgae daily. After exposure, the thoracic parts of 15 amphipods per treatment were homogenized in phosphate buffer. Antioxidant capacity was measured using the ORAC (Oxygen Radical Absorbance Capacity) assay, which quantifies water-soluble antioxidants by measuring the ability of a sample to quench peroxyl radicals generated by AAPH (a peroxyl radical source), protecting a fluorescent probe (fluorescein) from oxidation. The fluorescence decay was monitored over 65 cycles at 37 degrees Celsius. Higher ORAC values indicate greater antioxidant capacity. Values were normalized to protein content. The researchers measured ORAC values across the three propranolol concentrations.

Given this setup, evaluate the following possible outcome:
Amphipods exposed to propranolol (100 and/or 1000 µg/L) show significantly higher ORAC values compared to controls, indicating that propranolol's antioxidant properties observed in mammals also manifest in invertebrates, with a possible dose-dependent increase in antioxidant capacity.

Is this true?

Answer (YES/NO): NO